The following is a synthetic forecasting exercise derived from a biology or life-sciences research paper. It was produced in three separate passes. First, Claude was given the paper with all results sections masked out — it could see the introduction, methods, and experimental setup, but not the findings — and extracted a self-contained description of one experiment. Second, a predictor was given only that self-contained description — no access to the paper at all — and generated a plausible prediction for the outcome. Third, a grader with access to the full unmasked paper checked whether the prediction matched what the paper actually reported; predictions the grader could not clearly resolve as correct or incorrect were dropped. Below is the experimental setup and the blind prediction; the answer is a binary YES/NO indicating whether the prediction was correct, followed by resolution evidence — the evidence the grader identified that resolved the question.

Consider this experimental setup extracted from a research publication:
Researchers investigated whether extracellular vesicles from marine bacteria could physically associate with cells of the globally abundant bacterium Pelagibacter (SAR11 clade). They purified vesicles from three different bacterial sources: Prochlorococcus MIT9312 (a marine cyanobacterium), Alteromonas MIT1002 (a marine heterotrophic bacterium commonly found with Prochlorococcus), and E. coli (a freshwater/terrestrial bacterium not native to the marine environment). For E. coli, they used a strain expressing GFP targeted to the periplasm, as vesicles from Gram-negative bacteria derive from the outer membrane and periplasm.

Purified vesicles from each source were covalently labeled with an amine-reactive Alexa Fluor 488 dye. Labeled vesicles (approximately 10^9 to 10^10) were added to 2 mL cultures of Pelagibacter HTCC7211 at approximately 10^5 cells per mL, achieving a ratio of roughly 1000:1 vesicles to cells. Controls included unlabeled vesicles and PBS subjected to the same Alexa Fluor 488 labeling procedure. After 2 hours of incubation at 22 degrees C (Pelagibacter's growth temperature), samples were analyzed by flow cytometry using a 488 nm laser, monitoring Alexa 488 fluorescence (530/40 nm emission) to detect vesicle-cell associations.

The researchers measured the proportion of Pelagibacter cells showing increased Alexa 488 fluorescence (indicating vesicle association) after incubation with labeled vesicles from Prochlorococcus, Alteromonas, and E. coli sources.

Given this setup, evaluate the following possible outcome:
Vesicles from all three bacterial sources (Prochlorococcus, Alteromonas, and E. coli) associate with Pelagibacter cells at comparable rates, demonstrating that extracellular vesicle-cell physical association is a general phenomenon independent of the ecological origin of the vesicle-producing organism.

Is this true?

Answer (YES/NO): NO